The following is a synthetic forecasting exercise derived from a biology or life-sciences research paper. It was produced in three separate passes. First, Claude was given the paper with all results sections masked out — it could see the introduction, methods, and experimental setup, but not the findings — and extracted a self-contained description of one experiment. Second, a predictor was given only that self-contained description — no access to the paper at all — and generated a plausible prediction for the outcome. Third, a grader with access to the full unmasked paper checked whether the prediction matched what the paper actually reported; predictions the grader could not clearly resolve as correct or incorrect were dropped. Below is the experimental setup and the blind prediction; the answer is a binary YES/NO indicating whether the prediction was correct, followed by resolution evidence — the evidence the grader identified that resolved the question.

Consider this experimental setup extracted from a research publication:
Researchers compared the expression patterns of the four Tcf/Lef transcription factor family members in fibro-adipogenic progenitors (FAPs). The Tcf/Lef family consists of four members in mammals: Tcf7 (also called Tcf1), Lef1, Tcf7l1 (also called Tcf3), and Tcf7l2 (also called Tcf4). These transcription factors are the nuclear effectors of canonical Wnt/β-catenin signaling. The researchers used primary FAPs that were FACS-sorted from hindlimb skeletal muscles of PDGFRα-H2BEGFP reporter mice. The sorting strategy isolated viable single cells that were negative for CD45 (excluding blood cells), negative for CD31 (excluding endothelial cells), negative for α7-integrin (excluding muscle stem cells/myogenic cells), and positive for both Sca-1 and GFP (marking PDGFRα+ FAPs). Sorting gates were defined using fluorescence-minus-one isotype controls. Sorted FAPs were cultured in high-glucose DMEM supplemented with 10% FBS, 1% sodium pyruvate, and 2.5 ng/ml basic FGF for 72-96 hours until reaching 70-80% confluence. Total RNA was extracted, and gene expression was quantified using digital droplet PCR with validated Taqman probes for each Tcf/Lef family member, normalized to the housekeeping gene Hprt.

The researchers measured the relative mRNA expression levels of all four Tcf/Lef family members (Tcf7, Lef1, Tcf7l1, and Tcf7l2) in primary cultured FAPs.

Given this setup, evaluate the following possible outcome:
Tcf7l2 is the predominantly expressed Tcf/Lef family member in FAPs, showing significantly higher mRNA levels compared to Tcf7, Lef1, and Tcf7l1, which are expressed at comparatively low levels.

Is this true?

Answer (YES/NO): NO